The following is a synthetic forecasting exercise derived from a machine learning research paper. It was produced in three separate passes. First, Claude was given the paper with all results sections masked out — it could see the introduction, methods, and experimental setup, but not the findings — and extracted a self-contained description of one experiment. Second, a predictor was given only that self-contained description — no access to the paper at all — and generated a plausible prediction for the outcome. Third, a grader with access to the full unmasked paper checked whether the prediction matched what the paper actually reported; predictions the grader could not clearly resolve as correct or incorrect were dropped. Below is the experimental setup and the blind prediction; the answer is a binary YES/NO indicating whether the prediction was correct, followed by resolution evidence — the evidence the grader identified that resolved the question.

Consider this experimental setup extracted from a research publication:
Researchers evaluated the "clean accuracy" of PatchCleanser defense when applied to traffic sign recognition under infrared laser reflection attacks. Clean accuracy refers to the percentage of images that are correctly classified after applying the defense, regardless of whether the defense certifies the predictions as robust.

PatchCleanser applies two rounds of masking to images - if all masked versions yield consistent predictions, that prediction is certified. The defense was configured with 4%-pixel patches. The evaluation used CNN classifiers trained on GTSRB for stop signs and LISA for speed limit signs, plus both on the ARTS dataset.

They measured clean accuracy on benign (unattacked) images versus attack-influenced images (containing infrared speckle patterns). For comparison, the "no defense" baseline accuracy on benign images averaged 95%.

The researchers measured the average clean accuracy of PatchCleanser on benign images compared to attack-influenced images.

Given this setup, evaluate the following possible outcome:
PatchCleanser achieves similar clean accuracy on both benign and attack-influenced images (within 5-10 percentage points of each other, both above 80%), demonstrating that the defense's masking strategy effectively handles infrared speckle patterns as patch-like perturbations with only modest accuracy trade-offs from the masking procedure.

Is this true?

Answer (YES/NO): NO